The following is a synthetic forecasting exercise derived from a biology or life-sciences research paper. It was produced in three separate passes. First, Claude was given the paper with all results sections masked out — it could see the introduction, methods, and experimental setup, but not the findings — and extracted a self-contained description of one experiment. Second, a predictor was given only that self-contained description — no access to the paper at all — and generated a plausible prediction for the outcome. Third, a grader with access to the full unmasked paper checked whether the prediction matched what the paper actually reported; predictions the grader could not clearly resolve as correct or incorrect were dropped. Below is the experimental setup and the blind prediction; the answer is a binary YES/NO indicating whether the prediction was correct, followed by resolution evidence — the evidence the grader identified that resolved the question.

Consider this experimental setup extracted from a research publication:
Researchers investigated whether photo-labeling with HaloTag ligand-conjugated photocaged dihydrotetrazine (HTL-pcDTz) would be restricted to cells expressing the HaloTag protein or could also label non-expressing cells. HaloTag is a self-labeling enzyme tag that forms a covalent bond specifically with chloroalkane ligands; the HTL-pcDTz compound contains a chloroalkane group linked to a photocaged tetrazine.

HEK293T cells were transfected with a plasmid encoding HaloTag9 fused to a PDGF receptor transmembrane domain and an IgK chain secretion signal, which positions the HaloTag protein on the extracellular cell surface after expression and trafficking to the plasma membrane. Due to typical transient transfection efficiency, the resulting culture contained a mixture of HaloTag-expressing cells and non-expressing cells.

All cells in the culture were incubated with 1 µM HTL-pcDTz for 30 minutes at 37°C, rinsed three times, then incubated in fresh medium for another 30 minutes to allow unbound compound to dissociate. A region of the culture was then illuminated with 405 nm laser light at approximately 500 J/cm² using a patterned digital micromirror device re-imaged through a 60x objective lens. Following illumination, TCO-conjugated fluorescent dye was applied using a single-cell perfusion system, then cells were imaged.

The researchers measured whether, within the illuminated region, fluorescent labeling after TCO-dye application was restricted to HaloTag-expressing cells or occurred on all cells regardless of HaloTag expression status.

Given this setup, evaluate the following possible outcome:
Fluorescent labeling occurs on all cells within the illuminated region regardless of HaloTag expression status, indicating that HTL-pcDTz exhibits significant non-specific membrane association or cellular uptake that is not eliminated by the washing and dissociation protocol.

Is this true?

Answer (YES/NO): NO